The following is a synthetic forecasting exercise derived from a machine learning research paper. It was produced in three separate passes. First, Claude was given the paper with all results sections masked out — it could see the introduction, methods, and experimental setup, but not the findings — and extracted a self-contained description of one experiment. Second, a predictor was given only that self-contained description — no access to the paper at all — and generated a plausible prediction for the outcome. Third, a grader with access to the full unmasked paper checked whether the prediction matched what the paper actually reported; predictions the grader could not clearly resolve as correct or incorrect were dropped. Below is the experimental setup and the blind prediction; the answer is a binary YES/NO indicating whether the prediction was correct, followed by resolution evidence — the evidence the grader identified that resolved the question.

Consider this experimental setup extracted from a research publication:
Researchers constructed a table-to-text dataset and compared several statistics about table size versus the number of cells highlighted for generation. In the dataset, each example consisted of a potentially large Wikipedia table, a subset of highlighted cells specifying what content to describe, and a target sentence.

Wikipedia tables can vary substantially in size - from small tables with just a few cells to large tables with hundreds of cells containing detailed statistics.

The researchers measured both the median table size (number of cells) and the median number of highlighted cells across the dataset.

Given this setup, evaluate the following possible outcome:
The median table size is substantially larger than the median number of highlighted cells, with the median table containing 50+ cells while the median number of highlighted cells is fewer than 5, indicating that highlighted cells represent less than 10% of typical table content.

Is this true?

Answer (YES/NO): YES